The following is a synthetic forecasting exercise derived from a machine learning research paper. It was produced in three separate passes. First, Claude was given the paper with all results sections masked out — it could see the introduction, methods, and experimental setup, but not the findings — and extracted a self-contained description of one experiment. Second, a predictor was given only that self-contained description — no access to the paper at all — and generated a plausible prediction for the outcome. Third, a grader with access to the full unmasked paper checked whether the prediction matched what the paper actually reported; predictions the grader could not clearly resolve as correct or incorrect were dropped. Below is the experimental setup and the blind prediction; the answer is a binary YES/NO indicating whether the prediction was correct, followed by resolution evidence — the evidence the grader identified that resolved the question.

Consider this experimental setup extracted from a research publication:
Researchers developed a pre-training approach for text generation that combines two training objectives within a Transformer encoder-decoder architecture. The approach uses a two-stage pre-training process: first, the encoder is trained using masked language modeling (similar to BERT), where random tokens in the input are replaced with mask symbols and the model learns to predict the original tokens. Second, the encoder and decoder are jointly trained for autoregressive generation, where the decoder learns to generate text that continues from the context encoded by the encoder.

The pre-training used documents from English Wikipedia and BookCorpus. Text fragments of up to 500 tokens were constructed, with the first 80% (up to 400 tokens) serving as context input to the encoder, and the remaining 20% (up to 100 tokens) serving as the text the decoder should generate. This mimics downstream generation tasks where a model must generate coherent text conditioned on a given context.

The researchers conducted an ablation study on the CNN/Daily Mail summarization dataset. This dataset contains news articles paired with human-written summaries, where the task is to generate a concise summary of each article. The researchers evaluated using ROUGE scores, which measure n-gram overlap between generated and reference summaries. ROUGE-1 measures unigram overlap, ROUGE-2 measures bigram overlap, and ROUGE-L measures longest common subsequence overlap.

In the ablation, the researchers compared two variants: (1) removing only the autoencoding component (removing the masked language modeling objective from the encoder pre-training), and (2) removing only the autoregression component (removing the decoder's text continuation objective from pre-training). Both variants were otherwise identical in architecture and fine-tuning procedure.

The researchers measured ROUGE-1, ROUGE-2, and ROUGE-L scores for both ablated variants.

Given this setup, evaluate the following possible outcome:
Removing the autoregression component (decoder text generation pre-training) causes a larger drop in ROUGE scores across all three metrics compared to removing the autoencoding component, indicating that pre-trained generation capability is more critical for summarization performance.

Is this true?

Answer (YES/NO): NO